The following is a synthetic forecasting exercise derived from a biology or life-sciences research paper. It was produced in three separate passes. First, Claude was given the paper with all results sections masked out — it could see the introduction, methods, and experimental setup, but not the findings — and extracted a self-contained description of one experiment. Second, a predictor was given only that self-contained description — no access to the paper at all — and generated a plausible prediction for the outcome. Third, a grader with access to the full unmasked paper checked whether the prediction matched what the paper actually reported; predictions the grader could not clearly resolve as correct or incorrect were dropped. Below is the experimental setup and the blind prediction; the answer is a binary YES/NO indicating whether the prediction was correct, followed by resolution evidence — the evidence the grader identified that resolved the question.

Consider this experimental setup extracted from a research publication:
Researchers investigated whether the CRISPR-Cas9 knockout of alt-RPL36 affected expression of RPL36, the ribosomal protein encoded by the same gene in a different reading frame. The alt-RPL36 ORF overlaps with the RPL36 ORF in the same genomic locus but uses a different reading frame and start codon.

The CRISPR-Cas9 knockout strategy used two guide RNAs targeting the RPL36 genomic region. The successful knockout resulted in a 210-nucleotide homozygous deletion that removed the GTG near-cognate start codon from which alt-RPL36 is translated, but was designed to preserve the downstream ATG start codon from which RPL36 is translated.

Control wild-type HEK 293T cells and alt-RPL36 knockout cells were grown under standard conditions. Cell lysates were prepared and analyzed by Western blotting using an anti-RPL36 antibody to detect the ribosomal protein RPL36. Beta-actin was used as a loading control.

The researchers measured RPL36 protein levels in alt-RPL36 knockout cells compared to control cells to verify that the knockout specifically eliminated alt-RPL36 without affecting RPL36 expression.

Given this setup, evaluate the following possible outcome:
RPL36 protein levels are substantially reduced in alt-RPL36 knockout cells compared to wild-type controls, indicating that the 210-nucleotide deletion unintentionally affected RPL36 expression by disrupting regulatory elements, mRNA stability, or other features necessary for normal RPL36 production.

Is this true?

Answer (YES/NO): NO